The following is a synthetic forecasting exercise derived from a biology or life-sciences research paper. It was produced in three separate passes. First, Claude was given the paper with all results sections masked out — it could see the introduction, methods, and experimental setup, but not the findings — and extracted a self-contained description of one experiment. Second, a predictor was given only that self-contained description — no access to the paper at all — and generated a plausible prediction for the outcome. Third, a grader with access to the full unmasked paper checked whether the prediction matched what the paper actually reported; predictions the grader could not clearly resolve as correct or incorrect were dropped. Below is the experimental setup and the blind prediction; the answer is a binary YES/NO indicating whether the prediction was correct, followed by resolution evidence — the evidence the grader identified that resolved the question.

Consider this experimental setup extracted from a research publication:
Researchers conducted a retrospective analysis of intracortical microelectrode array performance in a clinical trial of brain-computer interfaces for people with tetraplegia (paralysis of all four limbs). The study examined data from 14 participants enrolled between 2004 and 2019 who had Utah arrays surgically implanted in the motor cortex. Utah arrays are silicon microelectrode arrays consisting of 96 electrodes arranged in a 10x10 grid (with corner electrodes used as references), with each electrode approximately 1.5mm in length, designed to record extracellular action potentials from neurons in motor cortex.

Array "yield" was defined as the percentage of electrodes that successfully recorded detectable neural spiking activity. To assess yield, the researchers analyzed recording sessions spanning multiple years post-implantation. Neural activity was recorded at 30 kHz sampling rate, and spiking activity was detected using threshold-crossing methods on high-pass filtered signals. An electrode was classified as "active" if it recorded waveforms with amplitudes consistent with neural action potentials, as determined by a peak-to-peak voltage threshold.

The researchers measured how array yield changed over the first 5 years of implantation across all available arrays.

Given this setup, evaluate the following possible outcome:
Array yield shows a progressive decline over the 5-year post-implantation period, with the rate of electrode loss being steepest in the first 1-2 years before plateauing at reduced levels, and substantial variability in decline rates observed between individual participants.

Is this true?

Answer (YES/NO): NO